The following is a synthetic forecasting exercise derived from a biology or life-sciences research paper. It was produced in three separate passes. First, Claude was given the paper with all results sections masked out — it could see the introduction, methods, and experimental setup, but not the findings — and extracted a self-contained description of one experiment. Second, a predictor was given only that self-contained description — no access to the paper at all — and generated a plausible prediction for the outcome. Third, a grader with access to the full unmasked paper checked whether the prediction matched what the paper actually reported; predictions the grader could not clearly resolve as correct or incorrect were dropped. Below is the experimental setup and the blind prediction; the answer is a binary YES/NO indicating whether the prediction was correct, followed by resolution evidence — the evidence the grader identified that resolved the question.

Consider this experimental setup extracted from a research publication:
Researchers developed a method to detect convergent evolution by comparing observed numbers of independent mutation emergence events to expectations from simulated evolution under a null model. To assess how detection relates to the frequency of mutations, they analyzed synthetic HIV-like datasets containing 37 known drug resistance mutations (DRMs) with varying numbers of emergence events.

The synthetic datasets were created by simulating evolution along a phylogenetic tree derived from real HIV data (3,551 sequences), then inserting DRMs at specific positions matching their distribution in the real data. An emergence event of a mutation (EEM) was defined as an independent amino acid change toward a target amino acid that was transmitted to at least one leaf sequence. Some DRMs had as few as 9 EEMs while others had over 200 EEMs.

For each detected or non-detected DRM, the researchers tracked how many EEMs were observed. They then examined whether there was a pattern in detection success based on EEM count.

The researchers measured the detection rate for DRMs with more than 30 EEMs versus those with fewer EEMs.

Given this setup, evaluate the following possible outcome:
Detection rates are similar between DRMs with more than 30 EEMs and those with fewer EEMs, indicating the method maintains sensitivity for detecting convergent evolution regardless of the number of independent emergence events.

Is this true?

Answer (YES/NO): NO